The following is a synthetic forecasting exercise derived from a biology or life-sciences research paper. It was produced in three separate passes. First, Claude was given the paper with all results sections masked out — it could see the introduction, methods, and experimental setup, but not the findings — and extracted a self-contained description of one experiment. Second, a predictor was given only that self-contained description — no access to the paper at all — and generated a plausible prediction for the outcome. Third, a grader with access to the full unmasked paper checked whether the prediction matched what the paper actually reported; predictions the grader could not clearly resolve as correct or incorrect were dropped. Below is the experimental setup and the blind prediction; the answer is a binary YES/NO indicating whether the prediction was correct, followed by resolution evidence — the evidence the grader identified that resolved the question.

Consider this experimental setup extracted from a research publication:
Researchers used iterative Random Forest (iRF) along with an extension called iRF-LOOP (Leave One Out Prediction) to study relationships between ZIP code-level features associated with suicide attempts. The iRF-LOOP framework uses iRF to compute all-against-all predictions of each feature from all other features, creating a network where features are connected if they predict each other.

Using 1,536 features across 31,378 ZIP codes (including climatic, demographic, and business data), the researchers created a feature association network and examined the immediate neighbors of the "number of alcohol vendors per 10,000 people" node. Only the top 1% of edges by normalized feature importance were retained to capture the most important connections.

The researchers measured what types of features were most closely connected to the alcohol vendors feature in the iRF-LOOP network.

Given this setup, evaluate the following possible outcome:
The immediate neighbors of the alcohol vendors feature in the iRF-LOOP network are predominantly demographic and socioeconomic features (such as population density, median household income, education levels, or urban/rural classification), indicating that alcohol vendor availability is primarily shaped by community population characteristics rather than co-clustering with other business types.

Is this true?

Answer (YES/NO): YES